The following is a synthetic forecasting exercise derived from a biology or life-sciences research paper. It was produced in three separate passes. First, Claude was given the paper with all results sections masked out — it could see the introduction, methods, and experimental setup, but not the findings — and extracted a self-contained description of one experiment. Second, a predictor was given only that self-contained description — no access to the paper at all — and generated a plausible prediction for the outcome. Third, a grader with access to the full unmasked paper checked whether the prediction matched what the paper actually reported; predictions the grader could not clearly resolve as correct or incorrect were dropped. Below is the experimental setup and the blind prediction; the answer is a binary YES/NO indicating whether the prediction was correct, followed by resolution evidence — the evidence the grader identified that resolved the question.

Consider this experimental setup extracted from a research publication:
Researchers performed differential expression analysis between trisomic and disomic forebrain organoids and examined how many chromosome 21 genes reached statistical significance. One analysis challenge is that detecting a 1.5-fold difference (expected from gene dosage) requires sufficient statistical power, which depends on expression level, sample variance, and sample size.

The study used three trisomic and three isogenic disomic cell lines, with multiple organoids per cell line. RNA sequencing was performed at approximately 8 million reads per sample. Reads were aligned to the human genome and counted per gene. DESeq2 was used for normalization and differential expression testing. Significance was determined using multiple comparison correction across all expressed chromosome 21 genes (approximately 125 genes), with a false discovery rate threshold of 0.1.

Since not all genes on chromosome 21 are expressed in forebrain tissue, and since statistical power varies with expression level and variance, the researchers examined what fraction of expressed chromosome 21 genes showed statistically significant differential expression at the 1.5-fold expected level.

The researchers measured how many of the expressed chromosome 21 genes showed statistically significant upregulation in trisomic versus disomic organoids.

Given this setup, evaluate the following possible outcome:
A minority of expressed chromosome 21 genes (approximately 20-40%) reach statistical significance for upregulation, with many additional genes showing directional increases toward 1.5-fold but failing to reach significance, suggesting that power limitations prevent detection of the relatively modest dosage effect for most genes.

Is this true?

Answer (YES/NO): NO